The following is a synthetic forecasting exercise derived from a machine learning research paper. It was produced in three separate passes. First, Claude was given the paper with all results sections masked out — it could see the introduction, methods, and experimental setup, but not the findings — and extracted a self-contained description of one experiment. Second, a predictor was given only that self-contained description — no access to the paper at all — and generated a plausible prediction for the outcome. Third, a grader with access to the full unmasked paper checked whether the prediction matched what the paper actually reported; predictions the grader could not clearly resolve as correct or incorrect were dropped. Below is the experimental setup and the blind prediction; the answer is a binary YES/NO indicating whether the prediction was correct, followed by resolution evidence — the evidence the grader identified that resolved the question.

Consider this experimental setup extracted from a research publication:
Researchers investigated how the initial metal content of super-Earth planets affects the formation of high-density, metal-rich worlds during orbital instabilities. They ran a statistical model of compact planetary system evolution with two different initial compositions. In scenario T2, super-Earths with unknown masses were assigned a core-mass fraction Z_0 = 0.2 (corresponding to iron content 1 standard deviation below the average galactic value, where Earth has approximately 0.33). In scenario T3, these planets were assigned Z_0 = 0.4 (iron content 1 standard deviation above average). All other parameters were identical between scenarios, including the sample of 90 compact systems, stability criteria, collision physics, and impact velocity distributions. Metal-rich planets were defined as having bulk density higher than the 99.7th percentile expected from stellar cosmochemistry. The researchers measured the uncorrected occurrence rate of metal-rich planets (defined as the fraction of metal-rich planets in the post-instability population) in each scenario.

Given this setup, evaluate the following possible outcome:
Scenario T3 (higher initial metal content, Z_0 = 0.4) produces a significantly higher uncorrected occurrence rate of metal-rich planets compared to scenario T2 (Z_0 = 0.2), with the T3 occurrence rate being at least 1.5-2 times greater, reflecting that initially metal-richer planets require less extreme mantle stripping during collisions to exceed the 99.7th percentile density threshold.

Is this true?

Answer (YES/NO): YES